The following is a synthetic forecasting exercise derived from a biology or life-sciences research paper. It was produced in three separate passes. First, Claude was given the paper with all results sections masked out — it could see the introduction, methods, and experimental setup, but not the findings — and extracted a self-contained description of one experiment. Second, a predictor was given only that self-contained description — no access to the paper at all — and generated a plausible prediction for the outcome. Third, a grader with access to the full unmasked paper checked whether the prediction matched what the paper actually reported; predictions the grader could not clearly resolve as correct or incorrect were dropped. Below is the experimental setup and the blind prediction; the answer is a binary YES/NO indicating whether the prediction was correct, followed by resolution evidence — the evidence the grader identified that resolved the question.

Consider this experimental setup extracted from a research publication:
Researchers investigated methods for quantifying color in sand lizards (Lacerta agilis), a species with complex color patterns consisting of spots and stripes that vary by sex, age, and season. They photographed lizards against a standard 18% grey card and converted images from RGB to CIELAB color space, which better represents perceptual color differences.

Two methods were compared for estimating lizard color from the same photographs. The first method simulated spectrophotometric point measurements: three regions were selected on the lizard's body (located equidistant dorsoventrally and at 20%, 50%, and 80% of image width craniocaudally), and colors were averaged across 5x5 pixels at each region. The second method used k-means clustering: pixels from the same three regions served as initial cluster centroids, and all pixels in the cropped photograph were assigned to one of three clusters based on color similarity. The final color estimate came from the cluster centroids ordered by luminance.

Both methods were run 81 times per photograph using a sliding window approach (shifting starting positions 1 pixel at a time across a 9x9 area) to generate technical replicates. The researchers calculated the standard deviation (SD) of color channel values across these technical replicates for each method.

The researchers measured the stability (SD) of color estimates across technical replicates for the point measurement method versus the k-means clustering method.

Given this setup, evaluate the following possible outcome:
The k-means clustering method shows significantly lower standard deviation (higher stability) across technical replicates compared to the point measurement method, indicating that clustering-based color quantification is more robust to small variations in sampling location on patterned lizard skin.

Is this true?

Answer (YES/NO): YES